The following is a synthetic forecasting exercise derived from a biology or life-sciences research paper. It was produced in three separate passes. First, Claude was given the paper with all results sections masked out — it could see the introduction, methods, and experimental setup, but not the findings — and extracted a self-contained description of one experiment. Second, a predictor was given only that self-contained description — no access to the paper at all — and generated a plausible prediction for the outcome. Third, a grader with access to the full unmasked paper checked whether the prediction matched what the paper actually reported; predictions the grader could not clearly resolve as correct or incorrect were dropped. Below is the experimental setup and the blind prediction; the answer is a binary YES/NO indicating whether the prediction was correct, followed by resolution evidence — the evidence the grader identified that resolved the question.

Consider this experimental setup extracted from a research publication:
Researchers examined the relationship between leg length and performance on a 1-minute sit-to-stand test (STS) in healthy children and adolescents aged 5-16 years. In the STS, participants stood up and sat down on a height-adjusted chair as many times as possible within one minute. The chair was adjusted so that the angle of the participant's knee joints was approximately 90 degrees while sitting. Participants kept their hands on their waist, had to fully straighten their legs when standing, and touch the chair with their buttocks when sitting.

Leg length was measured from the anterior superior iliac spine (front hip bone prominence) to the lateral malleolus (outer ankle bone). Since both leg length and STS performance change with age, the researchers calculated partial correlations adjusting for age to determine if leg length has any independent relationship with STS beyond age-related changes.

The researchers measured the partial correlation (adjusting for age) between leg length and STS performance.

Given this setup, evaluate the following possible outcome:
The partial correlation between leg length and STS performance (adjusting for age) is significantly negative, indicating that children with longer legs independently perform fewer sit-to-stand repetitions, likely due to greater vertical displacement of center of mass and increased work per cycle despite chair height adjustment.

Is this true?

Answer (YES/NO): NO